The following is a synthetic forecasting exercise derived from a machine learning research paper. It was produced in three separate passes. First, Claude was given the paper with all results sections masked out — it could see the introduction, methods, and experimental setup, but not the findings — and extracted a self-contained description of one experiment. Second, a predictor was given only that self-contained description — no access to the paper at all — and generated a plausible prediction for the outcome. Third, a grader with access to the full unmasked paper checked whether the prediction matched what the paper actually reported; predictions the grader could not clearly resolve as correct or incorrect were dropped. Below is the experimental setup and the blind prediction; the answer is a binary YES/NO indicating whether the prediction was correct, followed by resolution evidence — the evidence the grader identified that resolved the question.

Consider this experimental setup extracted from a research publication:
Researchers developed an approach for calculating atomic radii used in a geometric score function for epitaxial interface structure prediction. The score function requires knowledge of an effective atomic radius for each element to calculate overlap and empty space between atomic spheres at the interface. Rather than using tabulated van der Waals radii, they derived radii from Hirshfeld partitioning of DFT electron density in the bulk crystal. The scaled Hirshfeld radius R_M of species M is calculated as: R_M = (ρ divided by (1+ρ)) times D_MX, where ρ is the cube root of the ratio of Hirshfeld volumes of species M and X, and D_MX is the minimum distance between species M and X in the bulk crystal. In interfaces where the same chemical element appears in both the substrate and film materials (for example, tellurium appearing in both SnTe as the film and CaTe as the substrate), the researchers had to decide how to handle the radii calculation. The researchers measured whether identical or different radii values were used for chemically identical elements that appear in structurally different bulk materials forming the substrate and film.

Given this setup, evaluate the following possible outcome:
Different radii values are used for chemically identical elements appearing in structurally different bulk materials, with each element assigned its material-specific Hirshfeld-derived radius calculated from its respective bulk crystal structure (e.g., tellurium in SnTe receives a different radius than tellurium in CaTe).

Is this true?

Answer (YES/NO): YES